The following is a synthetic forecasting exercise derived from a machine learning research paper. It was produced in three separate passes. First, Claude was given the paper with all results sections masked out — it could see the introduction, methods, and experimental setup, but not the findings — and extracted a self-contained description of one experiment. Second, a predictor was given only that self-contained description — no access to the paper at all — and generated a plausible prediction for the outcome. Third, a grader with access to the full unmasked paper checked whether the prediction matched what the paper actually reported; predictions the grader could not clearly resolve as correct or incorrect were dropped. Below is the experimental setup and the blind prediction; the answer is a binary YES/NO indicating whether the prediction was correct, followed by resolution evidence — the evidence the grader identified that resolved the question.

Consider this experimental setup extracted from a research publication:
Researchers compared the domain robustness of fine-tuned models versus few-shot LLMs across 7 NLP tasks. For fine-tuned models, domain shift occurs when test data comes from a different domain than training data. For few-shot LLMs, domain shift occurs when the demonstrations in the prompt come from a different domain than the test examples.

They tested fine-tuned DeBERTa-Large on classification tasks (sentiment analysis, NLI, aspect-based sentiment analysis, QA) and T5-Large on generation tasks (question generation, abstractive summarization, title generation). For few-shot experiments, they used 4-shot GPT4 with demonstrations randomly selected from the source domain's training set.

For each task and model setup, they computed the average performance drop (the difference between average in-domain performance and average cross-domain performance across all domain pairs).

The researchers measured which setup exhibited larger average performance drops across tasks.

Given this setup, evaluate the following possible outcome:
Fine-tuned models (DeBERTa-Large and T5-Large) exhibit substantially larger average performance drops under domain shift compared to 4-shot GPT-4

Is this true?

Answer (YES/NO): YES